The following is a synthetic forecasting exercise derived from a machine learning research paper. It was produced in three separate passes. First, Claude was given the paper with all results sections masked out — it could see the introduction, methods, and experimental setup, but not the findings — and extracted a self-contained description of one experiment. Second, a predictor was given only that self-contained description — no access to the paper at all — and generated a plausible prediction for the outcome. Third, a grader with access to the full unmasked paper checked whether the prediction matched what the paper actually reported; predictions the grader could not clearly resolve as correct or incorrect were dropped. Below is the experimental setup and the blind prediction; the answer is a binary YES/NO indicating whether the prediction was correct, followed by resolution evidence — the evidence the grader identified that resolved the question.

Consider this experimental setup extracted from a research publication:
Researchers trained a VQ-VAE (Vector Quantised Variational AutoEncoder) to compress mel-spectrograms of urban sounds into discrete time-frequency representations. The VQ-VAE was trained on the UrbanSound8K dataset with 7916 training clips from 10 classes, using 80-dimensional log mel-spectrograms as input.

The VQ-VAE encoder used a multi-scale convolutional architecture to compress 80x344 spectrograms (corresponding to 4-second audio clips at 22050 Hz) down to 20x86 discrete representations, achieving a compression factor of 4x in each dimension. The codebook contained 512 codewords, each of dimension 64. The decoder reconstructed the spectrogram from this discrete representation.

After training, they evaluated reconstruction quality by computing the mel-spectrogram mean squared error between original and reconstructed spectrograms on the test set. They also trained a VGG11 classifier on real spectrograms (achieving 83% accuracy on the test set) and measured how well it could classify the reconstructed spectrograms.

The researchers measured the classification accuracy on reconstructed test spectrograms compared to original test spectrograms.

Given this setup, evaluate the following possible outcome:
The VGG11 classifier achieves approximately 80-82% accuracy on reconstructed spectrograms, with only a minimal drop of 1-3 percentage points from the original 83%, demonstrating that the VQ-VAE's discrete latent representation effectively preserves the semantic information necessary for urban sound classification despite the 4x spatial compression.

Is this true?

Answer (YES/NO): YES